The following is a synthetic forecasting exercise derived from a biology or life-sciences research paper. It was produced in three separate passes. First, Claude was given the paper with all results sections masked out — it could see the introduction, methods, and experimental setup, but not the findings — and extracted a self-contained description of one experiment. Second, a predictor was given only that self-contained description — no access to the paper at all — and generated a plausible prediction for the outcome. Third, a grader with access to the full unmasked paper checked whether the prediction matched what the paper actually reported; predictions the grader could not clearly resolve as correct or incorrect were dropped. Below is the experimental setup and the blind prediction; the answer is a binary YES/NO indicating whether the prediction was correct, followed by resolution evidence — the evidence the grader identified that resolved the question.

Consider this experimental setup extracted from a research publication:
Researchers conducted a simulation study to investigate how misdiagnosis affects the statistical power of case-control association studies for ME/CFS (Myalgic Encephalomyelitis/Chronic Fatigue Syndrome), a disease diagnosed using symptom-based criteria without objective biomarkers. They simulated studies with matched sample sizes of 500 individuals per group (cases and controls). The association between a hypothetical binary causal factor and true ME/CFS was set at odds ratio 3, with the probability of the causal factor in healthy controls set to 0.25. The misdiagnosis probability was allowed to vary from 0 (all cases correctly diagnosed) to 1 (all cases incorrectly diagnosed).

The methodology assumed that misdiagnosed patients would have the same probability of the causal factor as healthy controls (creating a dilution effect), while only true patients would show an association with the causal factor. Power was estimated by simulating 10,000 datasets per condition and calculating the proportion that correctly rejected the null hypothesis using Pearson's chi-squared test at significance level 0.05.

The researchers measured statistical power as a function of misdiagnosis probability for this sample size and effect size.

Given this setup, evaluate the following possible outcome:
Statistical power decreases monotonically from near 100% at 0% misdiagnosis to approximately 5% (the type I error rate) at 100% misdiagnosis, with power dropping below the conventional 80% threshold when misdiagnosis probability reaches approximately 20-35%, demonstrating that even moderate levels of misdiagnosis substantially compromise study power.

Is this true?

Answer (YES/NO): NO